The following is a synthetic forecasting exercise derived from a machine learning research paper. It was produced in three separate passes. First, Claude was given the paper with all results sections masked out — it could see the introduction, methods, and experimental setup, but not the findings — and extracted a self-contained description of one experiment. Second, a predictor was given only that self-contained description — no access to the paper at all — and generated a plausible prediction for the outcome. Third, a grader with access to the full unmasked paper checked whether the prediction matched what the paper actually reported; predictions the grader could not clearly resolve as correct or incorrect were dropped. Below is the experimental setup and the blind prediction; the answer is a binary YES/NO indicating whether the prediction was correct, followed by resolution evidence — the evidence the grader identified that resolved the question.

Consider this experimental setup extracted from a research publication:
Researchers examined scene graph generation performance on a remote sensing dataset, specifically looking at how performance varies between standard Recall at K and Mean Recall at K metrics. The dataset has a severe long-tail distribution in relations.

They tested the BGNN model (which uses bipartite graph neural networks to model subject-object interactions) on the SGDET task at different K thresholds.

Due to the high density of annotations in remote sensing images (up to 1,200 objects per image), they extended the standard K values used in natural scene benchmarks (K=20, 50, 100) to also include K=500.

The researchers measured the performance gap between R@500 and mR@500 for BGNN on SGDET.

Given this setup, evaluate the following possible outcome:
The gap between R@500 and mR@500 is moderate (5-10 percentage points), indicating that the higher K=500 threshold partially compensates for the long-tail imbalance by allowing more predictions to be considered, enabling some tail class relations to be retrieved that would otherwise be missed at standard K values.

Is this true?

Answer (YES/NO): NO